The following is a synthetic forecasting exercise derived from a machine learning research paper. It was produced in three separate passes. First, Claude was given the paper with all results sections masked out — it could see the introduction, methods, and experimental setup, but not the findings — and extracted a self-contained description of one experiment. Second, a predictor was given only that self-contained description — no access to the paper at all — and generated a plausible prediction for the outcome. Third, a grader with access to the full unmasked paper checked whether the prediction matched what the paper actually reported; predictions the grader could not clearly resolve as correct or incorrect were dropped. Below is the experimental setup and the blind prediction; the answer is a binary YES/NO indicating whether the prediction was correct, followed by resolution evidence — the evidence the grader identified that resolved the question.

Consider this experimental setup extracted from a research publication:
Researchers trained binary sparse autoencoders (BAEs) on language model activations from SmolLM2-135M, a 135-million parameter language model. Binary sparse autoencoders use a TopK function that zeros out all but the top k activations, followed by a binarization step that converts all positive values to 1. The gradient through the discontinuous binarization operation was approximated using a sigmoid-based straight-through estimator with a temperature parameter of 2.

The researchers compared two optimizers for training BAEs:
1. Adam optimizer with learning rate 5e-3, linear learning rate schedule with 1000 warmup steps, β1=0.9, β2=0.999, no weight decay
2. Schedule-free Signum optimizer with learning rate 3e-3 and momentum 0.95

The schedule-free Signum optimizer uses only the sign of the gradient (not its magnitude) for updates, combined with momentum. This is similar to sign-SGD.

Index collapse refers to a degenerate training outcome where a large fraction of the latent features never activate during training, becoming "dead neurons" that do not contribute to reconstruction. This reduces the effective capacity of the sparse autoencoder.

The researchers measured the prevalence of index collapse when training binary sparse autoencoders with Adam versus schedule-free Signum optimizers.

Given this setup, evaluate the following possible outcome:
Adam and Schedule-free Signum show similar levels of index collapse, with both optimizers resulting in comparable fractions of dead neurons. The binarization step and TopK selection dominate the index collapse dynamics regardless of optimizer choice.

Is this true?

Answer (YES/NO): NO